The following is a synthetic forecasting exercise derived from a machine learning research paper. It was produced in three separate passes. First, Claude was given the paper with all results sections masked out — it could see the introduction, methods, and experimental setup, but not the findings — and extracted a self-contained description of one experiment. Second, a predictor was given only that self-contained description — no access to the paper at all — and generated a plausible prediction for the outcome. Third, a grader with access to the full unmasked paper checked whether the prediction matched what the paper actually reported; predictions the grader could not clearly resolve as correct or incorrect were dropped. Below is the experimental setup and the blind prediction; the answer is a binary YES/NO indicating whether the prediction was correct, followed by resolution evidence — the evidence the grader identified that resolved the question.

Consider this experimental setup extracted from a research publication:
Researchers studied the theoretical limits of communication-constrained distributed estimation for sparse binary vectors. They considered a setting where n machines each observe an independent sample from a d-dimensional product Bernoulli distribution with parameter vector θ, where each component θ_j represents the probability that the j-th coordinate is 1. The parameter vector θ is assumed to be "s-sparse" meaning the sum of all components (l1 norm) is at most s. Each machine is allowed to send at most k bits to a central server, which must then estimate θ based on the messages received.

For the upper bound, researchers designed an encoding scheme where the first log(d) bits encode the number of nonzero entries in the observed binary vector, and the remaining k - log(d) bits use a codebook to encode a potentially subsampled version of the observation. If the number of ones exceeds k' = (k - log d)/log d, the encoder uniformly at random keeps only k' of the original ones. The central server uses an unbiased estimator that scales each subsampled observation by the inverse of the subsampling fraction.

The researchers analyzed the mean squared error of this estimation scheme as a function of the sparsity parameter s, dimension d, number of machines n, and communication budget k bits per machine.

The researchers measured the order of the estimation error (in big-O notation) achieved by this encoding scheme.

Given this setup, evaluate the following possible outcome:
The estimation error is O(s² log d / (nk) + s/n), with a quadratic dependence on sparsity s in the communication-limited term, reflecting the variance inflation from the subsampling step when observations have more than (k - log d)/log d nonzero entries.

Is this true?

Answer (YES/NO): YES